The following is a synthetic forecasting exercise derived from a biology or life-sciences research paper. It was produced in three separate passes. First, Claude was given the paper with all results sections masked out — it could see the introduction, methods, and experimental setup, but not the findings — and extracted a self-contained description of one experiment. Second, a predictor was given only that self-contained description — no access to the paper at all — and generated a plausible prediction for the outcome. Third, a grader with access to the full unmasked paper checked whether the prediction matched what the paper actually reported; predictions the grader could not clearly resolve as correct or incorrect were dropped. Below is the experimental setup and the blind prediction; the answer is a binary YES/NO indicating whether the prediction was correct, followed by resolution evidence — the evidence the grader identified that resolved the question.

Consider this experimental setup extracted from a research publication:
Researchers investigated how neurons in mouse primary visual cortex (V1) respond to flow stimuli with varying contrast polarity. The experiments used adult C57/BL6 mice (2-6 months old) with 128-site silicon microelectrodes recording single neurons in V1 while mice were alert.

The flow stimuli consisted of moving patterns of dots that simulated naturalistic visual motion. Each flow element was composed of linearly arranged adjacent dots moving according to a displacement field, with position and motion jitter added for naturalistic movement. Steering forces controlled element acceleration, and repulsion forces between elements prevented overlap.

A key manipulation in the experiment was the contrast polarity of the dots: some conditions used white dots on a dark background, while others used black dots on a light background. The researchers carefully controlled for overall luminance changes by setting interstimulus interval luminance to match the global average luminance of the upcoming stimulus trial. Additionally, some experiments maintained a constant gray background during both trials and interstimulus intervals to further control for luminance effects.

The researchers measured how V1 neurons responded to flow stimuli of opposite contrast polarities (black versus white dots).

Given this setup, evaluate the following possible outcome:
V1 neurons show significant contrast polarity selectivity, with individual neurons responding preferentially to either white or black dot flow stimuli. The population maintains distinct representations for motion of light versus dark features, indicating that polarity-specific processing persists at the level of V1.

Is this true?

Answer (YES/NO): YES